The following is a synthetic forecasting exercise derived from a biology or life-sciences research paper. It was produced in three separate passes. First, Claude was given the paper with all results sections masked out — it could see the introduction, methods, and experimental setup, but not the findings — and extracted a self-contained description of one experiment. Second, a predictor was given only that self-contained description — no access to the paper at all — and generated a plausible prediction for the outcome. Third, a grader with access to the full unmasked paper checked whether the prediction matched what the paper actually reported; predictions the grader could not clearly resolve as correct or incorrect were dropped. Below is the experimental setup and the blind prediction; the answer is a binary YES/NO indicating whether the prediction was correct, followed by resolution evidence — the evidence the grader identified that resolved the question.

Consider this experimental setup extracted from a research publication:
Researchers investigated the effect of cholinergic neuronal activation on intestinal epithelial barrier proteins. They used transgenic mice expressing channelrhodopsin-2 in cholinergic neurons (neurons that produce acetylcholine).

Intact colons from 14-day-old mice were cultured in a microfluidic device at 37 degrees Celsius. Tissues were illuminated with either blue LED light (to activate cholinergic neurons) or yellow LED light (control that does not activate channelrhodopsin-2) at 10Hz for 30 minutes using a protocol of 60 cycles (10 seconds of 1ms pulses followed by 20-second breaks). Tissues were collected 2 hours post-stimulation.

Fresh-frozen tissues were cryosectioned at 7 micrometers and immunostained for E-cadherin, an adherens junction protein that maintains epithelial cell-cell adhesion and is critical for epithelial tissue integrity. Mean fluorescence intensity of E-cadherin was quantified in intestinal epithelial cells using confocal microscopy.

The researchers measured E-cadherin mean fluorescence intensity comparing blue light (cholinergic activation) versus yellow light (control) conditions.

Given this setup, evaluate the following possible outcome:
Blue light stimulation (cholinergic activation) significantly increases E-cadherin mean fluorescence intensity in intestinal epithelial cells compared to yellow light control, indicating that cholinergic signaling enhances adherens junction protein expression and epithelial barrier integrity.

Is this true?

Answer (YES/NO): NO